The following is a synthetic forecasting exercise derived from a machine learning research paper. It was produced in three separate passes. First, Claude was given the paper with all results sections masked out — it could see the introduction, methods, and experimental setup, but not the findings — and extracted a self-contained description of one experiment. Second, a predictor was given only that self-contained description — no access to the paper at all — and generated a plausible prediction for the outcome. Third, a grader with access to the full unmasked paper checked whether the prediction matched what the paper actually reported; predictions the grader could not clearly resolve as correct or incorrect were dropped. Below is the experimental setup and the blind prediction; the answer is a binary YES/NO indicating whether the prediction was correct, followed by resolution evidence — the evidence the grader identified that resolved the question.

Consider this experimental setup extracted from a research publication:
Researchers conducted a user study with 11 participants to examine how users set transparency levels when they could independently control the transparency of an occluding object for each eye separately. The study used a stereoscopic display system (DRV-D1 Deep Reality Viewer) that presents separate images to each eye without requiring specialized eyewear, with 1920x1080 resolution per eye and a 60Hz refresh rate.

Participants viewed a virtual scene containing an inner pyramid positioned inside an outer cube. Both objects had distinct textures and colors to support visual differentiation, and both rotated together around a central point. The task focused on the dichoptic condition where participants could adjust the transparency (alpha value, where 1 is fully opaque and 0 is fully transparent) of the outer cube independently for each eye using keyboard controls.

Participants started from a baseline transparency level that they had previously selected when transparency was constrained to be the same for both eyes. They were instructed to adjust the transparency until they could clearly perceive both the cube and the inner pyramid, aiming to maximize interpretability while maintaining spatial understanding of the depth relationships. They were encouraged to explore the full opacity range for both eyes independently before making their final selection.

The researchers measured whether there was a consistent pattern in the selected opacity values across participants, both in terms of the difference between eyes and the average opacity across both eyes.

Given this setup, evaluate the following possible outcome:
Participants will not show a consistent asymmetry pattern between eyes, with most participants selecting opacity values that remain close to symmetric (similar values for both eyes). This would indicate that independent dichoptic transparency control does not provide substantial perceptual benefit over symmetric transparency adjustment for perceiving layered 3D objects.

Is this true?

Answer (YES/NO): NO